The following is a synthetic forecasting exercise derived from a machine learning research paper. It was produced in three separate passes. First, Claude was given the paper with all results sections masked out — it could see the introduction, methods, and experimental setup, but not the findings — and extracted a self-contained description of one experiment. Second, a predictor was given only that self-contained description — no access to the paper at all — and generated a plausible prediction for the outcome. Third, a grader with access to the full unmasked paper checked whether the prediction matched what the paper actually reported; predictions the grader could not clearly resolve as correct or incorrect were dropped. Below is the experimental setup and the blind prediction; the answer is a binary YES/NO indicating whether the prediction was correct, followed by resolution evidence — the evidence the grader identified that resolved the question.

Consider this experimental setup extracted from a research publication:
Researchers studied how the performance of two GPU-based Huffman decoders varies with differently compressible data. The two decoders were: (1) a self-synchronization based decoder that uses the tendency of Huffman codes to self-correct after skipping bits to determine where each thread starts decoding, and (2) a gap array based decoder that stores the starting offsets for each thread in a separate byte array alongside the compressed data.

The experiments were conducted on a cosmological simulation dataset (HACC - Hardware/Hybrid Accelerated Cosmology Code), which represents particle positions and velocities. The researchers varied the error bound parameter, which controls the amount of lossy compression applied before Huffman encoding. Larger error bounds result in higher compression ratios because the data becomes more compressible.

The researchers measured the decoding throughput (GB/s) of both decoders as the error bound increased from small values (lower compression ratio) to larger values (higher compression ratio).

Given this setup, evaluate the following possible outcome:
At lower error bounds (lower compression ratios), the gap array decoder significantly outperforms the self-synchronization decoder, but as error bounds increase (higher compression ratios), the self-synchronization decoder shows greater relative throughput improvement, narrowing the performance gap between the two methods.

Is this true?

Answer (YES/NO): NO